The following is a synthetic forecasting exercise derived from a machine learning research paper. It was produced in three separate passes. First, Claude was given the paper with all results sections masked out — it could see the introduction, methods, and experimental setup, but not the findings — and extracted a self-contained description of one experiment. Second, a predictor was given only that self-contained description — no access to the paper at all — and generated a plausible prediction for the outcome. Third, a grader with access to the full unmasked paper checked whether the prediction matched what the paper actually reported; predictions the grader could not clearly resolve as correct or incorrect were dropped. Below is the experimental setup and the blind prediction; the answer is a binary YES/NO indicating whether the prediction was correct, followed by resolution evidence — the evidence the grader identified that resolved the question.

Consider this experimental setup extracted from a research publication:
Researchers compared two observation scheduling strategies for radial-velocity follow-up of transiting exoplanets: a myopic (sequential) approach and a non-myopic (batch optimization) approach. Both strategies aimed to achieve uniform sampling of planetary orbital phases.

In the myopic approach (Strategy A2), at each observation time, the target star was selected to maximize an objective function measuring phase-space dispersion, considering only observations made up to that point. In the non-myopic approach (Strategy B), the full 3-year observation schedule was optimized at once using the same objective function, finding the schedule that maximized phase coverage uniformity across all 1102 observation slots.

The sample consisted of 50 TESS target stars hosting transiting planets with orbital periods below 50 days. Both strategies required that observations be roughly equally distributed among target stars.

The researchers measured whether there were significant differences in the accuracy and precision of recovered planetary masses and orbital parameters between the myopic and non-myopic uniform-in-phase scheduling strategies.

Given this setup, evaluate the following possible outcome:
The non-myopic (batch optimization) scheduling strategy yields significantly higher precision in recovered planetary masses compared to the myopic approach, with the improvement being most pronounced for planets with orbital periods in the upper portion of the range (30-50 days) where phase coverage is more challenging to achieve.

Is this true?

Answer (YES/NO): NO